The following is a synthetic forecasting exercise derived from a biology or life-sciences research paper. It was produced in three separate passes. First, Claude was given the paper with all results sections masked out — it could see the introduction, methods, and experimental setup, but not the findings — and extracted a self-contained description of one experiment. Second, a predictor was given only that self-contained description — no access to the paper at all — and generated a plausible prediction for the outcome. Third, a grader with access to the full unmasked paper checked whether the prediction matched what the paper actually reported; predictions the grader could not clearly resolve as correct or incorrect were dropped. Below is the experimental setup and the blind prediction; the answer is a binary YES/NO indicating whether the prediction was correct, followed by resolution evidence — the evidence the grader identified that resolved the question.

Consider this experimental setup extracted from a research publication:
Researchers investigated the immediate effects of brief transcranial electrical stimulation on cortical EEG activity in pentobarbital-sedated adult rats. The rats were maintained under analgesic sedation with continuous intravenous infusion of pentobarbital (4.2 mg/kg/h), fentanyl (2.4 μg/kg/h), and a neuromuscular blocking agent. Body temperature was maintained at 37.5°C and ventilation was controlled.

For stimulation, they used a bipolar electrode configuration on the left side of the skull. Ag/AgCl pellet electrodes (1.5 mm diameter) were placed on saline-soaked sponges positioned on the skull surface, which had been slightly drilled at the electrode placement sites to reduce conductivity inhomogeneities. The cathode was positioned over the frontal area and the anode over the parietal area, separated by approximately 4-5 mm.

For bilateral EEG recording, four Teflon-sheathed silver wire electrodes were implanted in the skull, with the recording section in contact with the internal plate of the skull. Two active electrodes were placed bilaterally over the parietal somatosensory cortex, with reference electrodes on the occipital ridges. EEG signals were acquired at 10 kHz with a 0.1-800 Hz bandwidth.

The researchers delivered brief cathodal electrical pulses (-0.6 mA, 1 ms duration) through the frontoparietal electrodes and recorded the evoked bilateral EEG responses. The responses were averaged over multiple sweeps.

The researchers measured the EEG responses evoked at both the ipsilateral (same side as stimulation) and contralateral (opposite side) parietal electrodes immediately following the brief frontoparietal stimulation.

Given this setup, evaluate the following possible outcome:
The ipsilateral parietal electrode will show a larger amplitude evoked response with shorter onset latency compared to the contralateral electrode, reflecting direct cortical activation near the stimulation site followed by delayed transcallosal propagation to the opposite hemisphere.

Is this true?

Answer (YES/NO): NO